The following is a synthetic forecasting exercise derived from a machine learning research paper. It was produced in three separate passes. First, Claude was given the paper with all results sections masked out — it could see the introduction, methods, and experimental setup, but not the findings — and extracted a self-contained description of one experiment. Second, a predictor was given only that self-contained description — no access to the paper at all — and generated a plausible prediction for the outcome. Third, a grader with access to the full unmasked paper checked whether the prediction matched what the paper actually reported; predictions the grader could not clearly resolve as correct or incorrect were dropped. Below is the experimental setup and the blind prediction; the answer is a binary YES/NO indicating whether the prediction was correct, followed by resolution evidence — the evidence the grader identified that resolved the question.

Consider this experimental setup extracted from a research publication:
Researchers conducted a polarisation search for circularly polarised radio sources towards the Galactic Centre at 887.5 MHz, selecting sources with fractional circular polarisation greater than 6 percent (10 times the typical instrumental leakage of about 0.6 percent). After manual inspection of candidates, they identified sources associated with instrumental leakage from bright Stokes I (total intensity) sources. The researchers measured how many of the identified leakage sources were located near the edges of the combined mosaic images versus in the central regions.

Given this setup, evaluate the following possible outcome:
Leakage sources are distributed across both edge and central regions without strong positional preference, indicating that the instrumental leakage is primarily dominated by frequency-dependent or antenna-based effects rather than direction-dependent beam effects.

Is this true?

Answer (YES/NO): NO